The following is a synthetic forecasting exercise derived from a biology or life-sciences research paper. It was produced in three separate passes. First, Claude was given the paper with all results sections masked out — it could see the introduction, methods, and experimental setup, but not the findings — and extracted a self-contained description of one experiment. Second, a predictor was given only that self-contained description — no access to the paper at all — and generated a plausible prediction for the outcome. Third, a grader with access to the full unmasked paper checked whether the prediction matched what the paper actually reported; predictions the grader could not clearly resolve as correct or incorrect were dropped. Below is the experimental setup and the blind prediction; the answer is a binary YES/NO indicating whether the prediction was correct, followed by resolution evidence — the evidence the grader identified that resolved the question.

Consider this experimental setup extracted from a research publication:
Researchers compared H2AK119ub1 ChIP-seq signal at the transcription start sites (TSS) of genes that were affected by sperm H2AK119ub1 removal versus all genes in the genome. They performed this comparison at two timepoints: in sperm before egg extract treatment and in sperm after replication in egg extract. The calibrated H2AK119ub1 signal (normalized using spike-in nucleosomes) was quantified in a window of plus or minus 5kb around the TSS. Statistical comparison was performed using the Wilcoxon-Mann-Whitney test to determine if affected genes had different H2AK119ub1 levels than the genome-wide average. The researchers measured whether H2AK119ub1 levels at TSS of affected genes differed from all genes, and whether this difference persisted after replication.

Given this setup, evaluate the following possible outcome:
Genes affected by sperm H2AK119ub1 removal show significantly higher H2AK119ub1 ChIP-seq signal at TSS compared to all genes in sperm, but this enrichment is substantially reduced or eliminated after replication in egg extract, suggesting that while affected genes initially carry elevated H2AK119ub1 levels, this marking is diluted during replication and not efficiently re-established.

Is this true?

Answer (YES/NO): NO